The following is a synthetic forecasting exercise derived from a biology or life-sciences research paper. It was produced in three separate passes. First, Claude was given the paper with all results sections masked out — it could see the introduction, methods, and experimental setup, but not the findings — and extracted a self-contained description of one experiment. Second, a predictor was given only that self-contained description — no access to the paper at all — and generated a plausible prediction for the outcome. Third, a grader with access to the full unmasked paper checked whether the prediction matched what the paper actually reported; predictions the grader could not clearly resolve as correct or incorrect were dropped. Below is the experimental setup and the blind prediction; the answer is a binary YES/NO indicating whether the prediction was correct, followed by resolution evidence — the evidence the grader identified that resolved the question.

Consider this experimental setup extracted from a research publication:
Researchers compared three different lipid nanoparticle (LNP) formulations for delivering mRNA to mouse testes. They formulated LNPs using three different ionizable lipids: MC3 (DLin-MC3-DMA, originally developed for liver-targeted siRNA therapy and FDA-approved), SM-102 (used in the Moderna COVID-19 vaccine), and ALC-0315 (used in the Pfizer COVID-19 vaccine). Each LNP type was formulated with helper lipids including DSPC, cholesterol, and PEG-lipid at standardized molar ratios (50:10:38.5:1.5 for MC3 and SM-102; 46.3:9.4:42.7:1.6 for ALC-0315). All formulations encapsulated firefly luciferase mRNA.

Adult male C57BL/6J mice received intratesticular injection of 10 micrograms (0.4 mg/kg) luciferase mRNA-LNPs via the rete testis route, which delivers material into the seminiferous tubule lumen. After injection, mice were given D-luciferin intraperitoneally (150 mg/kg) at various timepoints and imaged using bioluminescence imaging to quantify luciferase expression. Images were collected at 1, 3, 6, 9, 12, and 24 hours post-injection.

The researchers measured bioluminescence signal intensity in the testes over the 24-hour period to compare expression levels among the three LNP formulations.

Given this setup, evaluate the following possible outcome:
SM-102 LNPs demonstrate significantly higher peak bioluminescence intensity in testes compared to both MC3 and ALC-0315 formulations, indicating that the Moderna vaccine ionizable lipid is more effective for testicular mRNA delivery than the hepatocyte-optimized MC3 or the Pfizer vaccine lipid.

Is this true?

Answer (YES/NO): NO